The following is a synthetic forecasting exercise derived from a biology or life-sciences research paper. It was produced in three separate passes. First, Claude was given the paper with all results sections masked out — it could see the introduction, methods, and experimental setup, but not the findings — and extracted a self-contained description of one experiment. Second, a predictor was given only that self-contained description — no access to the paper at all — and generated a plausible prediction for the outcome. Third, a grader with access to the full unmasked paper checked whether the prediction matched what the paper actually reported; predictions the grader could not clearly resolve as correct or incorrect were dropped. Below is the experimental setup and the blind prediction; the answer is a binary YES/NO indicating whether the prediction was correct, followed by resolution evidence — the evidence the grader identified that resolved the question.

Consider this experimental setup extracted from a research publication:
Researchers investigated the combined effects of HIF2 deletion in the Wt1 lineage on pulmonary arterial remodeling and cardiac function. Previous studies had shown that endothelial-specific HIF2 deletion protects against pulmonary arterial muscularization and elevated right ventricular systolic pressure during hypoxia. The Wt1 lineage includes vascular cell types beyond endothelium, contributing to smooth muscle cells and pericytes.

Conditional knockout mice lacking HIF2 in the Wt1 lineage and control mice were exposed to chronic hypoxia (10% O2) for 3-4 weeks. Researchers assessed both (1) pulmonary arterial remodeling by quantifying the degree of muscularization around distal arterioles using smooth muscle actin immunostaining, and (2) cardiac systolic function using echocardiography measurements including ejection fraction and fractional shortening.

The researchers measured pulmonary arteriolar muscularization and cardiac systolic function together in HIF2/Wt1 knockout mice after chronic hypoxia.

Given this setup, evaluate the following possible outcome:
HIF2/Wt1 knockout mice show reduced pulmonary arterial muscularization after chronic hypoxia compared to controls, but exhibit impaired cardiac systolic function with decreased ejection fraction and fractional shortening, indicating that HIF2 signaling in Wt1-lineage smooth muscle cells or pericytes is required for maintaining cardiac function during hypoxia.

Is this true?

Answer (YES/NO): NO